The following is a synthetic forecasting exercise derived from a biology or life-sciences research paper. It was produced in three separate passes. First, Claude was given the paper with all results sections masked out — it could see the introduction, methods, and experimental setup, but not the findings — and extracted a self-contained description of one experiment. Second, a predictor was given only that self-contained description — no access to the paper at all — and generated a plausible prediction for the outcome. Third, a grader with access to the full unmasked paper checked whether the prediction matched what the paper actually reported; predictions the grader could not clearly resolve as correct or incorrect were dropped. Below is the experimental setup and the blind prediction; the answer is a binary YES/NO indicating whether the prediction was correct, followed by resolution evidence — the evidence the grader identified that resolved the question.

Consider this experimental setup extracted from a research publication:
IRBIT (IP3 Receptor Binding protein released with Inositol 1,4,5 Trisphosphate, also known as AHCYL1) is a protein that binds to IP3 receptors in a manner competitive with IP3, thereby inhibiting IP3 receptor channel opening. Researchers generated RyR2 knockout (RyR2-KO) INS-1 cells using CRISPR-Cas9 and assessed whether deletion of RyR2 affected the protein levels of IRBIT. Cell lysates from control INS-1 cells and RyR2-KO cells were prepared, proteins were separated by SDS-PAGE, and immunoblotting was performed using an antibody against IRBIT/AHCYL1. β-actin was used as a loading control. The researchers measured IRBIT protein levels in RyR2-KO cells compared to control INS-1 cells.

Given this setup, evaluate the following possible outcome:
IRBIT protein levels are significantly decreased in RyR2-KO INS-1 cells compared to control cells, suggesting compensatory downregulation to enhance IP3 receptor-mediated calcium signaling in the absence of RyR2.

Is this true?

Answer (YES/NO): YES